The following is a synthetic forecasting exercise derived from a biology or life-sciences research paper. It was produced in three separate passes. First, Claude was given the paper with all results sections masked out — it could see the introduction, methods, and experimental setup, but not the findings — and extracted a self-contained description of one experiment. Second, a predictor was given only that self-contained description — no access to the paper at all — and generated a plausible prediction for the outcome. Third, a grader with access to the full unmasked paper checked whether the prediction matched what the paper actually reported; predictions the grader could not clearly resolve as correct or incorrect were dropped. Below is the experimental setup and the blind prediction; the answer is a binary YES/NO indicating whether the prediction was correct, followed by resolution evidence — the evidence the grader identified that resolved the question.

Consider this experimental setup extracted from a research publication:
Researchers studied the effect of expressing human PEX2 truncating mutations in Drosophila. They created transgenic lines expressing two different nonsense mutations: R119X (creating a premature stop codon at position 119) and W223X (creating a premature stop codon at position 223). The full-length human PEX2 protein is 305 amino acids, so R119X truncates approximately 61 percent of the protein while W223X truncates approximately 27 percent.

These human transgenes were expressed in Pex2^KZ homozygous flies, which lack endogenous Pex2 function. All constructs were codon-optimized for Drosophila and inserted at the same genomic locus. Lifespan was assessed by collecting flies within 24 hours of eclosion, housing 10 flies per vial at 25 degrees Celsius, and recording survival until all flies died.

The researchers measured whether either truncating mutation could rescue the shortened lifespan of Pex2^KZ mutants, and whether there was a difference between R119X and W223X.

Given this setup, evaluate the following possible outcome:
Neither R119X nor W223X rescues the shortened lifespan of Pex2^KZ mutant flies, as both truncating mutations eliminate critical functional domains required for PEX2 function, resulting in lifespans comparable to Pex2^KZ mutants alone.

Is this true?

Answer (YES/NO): YES